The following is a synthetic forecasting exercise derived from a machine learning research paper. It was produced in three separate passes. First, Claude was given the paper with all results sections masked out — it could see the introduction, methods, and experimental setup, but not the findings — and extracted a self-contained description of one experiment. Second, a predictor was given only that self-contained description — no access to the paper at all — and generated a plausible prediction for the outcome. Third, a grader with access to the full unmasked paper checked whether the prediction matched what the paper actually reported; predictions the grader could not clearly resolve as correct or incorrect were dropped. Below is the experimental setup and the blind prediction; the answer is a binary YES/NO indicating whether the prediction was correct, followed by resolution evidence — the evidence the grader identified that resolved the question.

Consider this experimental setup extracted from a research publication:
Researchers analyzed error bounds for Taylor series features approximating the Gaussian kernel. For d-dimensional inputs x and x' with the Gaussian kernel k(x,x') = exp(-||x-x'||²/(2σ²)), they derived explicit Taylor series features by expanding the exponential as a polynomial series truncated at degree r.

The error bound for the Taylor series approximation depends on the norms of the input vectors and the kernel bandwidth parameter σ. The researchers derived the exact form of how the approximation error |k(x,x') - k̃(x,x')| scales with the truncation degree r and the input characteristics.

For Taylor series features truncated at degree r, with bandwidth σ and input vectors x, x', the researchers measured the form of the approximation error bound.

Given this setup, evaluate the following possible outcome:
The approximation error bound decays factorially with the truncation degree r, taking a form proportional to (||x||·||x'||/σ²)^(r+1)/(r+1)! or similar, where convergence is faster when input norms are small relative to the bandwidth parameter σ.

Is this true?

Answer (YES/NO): YES